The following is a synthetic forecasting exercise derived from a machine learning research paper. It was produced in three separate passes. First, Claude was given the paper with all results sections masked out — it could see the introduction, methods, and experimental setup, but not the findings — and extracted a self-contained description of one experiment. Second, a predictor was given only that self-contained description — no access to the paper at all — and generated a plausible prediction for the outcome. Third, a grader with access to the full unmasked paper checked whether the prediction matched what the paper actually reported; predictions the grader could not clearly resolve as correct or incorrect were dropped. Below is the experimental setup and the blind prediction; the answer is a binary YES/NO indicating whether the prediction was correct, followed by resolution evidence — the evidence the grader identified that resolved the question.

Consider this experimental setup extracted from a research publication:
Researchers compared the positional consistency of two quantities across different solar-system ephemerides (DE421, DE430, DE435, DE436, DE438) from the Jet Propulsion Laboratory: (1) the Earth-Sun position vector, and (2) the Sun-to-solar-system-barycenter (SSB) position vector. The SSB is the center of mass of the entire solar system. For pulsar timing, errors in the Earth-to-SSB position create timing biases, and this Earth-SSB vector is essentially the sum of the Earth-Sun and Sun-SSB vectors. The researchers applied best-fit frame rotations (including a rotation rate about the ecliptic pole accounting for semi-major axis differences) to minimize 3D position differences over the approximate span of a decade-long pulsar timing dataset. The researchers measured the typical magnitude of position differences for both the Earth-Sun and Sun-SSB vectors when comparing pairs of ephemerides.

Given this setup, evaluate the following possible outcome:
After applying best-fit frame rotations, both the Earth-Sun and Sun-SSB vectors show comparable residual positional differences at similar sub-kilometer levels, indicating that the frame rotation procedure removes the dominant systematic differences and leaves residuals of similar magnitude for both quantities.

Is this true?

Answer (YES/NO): NO